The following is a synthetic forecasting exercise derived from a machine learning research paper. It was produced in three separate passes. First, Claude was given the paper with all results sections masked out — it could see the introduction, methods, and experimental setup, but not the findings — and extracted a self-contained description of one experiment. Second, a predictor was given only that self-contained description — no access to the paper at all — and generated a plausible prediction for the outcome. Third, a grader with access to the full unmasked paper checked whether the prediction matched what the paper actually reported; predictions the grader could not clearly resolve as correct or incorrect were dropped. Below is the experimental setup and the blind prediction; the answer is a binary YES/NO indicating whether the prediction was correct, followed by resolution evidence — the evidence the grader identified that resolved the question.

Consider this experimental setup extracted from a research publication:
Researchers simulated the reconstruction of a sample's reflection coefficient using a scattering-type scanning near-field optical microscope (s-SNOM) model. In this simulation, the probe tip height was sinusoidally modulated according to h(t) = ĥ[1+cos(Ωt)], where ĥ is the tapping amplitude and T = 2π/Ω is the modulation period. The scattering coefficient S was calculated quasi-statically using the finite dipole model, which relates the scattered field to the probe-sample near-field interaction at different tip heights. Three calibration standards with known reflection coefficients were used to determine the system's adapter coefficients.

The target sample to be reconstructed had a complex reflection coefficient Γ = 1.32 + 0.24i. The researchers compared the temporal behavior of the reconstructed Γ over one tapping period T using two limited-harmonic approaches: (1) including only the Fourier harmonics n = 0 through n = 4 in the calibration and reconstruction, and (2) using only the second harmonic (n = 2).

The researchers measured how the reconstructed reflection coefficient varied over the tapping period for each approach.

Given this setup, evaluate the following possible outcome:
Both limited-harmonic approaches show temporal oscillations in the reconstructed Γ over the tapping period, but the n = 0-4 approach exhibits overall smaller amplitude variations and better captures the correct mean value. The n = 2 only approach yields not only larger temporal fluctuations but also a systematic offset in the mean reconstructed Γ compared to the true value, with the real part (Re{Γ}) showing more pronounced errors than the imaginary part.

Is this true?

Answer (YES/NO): NO